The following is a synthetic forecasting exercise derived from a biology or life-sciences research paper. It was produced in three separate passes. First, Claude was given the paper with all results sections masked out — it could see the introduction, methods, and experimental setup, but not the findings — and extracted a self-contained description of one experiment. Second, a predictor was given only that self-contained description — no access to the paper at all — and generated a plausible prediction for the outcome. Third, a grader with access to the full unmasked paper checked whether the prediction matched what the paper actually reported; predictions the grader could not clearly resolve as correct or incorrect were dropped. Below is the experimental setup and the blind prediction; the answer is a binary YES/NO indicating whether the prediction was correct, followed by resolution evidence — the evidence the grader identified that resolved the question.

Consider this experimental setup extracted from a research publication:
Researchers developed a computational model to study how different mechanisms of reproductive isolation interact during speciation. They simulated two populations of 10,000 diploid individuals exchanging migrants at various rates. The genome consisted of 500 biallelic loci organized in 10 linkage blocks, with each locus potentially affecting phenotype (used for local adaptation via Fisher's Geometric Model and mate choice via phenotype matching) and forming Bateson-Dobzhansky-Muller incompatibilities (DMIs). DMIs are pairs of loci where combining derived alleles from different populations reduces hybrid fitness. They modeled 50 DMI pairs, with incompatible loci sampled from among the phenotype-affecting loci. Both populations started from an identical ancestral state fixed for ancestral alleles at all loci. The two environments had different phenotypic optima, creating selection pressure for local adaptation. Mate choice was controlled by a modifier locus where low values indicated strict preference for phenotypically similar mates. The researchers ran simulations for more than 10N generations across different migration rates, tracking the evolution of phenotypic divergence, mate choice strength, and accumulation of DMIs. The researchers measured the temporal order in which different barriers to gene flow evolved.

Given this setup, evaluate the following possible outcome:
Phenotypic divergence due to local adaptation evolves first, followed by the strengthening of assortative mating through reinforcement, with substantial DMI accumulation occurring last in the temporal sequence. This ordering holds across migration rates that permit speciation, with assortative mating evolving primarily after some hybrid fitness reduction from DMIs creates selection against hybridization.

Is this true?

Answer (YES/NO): NO